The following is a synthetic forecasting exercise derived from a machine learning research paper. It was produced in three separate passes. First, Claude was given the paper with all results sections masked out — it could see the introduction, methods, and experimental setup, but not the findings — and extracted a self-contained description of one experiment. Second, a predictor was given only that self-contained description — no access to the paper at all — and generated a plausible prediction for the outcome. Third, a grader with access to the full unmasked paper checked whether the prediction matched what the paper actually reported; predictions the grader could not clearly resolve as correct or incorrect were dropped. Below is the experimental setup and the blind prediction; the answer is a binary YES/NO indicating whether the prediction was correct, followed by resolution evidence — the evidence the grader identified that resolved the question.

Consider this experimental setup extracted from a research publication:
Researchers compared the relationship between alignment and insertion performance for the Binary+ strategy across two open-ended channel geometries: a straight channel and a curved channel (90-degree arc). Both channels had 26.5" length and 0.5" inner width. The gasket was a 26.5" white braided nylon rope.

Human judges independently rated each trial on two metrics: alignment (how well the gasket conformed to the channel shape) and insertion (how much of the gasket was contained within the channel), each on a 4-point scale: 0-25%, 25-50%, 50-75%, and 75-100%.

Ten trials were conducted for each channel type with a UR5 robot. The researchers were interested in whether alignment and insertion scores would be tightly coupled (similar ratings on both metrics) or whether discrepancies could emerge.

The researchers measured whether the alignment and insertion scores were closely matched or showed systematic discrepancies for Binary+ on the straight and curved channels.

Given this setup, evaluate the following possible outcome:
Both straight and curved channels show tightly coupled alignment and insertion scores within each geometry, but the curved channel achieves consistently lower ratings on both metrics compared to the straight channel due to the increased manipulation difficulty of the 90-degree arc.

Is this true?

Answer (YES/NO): NO